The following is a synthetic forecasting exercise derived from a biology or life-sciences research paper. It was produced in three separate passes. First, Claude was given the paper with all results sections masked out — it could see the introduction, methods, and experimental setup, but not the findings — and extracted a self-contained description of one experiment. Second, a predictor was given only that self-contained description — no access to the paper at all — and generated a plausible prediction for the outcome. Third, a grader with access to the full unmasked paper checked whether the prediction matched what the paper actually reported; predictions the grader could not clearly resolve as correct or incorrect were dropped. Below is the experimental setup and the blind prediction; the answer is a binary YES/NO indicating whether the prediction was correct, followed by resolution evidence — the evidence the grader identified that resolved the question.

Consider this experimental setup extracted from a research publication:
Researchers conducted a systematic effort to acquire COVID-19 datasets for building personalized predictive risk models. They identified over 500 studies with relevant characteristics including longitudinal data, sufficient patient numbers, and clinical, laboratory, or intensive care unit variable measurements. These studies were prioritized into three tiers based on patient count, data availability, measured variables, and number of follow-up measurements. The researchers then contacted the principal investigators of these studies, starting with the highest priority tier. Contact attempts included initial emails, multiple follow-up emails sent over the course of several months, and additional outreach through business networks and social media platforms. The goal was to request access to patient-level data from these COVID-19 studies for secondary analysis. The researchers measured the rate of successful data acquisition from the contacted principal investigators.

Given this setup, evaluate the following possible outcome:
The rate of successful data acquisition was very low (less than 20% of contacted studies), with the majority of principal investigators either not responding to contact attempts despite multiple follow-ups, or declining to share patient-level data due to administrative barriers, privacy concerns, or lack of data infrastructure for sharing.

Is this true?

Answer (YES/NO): YES